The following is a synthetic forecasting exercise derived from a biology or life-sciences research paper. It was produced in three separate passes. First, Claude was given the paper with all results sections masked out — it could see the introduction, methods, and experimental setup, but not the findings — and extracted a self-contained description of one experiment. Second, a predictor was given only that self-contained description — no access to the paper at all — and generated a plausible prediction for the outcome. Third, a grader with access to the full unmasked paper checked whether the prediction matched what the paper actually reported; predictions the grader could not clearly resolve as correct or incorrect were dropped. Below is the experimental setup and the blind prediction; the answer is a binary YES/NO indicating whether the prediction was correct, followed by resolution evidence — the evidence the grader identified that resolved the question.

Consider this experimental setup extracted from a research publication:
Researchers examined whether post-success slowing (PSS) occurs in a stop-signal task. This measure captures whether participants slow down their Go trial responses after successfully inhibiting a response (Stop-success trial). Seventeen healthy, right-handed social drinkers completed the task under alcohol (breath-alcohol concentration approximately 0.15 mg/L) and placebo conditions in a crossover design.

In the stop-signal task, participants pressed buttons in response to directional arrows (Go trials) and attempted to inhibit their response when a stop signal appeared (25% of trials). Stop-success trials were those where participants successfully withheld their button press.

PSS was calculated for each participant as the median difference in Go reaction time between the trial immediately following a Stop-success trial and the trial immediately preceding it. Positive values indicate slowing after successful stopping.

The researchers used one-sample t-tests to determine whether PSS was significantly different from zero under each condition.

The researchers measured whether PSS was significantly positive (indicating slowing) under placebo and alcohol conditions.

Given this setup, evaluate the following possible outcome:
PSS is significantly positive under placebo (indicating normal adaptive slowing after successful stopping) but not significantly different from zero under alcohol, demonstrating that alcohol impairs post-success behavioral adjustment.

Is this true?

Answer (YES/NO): NO